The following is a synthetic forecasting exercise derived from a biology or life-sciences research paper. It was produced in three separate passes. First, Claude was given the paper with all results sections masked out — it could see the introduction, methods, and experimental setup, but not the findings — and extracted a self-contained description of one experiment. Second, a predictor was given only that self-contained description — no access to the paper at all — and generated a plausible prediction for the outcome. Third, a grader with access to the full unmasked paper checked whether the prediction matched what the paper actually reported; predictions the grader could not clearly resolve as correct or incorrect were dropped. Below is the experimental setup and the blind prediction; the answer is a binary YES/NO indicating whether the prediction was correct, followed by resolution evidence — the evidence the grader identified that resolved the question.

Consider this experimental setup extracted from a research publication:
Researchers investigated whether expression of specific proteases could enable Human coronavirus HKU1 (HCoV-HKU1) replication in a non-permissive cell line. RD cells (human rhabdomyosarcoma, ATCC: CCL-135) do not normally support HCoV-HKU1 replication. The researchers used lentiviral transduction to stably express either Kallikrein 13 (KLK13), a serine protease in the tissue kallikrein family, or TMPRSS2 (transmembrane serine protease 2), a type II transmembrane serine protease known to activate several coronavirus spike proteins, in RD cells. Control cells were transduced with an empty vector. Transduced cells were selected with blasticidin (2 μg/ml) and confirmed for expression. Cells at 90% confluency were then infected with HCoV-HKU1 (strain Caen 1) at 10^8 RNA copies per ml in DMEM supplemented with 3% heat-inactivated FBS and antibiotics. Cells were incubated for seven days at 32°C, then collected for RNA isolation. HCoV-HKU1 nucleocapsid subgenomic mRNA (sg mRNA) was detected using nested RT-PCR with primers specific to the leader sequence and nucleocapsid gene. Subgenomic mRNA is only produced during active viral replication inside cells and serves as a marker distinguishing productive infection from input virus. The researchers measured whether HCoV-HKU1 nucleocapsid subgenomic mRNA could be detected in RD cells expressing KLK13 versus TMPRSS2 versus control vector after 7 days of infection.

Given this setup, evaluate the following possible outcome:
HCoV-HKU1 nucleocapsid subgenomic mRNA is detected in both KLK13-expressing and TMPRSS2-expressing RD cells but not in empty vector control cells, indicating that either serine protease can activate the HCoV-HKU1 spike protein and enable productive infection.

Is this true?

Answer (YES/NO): NO